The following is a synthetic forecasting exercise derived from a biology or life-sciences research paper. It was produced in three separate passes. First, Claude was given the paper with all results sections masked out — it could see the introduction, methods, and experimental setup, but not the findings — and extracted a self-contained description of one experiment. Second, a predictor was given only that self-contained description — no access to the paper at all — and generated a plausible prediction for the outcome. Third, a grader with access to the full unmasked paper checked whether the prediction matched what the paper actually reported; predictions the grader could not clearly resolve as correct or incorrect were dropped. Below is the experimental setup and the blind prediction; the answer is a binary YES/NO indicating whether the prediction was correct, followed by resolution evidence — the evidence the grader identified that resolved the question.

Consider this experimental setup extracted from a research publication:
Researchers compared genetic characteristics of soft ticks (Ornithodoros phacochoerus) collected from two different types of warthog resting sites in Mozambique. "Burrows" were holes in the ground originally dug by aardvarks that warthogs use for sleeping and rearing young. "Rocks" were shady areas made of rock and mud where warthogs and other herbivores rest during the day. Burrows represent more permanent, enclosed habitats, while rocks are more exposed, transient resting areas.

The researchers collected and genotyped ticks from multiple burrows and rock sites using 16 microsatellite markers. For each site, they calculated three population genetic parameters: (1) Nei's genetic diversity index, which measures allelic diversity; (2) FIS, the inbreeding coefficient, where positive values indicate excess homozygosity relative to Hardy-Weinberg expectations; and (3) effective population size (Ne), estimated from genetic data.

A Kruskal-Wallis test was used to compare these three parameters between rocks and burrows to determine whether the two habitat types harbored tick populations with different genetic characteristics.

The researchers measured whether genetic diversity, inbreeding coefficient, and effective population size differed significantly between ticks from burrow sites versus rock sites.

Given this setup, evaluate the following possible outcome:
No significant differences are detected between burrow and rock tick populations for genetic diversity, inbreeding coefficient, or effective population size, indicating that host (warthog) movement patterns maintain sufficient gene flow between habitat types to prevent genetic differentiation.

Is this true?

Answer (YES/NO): NO